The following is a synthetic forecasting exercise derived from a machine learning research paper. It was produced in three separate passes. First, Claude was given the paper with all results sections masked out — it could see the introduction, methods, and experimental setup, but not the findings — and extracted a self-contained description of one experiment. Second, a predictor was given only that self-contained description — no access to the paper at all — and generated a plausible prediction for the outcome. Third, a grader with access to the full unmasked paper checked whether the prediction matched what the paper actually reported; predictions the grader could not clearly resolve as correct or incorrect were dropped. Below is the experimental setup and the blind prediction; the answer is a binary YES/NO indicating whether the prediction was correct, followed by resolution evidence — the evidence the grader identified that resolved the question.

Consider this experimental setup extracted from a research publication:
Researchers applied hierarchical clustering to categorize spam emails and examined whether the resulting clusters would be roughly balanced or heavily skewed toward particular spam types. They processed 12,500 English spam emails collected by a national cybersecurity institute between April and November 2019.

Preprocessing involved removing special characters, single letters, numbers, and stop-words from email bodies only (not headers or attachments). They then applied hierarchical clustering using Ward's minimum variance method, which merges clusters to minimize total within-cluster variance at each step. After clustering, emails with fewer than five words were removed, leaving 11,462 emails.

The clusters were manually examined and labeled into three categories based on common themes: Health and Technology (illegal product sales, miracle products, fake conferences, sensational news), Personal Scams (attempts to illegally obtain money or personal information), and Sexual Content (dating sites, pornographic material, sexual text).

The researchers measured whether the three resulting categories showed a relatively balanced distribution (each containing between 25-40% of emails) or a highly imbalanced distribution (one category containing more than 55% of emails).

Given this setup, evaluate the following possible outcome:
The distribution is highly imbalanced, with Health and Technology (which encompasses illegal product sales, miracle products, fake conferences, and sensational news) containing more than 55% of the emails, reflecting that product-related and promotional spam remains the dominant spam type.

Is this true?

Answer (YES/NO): NO